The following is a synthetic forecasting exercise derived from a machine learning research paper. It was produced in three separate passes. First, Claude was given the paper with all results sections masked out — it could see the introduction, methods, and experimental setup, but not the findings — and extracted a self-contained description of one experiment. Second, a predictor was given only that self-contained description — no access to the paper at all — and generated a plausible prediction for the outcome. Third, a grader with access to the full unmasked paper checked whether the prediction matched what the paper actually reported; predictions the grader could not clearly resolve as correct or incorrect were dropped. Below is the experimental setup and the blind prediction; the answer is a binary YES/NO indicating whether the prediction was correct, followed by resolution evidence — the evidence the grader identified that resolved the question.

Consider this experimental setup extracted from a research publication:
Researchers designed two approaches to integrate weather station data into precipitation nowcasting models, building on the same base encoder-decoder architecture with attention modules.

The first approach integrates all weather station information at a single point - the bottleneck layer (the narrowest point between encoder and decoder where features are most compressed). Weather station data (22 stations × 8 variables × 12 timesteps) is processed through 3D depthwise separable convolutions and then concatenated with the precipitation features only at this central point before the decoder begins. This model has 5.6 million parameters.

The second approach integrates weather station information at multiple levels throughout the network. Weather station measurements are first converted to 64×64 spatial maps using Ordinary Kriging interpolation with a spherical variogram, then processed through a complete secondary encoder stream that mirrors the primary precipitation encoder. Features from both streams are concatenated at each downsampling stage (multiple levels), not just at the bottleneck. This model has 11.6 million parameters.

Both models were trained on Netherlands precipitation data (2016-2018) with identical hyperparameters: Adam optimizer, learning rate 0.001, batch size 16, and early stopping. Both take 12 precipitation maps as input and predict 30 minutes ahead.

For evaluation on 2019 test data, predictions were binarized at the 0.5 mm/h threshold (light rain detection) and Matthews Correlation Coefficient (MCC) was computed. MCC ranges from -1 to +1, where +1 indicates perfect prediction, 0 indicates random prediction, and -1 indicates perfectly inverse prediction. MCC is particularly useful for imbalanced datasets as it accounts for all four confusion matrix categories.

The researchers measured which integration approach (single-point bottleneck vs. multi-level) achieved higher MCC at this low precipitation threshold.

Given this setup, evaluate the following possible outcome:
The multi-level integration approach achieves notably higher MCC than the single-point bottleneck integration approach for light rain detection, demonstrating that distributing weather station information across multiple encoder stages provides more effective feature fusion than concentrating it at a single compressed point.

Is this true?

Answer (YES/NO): YES